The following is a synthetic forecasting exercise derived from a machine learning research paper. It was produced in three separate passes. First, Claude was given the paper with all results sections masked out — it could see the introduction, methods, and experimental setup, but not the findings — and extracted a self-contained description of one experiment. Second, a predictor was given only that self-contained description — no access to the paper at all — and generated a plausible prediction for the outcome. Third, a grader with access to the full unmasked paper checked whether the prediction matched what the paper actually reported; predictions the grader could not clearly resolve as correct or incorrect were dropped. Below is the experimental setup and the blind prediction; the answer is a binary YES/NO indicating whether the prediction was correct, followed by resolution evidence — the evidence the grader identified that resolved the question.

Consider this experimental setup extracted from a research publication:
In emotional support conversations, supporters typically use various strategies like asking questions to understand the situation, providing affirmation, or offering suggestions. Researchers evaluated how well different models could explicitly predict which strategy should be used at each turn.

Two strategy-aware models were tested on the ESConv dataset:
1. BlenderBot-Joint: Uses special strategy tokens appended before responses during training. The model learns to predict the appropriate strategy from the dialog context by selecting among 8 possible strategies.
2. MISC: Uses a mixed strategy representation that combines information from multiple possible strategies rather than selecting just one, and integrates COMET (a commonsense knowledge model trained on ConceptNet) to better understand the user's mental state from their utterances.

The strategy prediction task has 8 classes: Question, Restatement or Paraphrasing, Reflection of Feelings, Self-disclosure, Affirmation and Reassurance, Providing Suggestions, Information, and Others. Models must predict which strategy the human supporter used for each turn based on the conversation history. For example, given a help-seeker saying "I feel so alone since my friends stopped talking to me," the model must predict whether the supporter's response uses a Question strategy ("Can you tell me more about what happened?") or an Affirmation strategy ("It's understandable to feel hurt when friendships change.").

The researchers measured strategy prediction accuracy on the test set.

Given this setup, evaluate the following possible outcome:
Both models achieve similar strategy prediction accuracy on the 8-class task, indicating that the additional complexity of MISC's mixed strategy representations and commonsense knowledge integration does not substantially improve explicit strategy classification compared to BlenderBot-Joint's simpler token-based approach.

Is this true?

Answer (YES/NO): NO